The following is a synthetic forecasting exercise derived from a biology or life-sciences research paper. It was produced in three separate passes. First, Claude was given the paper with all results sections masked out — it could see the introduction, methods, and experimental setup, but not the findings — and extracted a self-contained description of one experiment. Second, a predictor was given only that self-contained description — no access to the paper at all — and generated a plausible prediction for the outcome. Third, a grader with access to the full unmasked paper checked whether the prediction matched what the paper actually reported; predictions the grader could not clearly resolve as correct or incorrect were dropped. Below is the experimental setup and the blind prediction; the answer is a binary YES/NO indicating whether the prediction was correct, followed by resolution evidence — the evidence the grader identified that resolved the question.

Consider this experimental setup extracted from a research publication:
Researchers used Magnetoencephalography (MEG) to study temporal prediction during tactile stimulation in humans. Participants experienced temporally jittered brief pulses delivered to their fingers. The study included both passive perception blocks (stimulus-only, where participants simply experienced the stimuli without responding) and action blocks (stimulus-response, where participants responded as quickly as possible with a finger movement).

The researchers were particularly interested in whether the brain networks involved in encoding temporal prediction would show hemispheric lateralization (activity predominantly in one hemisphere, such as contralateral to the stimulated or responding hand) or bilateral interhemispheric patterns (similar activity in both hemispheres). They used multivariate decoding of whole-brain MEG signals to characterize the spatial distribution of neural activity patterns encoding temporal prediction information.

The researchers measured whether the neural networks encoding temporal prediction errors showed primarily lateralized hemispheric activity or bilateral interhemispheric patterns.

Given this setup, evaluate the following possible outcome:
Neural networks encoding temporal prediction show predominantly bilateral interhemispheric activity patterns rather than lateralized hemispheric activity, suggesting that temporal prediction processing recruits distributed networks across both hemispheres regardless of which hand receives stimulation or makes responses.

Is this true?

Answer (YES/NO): YES